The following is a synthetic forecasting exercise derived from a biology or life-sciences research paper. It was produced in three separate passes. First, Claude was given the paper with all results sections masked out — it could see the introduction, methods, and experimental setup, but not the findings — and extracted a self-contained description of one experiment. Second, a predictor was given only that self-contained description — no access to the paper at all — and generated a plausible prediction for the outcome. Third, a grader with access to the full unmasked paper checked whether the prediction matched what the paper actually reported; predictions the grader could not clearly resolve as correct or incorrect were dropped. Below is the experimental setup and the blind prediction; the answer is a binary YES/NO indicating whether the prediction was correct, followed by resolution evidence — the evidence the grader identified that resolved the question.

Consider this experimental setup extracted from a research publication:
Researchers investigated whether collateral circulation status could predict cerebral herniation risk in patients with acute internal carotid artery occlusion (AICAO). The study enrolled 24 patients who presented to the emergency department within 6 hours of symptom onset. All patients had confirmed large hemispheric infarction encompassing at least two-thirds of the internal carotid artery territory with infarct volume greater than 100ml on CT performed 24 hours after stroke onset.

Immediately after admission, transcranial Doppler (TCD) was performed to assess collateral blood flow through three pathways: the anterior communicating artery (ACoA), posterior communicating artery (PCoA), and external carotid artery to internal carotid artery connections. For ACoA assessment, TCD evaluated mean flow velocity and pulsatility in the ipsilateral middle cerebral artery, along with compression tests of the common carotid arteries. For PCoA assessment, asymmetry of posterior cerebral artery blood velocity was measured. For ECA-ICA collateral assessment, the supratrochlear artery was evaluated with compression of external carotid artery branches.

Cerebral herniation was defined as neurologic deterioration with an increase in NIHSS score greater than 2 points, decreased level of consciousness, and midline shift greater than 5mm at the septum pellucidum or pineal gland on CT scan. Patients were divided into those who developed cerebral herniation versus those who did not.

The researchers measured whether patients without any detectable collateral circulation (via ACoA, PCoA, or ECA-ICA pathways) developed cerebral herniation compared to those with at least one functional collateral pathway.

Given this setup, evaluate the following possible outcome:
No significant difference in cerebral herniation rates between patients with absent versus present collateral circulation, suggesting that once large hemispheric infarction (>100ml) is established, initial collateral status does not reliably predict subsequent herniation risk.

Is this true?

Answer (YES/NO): NO